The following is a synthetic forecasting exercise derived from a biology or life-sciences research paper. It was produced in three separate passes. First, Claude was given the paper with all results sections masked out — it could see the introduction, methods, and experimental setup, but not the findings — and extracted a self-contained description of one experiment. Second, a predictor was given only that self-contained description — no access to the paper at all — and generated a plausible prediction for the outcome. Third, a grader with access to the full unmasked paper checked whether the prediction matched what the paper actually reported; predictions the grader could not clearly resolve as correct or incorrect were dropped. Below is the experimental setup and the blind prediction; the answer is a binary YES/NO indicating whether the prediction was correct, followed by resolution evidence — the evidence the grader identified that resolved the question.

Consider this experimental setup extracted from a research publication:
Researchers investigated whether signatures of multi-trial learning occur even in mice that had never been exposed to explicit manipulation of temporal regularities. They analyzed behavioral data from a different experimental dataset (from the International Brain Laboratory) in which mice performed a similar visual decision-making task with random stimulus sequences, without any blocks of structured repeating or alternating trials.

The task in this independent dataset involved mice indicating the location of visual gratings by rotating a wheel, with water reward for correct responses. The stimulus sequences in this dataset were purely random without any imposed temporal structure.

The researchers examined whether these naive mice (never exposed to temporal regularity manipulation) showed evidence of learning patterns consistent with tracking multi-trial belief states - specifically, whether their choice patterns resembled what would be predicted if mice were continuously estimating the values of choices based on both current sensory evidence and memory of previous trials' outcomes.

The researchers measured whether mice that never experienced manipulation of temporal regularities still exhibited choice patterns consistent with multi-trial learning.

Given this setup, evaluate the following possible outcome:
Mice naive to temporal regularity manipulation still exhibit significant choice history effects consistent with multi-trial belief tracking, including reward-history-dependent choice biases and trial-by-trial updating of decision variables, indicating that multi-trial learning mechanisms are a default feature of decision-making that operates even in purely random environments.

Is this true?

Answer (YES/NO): YES